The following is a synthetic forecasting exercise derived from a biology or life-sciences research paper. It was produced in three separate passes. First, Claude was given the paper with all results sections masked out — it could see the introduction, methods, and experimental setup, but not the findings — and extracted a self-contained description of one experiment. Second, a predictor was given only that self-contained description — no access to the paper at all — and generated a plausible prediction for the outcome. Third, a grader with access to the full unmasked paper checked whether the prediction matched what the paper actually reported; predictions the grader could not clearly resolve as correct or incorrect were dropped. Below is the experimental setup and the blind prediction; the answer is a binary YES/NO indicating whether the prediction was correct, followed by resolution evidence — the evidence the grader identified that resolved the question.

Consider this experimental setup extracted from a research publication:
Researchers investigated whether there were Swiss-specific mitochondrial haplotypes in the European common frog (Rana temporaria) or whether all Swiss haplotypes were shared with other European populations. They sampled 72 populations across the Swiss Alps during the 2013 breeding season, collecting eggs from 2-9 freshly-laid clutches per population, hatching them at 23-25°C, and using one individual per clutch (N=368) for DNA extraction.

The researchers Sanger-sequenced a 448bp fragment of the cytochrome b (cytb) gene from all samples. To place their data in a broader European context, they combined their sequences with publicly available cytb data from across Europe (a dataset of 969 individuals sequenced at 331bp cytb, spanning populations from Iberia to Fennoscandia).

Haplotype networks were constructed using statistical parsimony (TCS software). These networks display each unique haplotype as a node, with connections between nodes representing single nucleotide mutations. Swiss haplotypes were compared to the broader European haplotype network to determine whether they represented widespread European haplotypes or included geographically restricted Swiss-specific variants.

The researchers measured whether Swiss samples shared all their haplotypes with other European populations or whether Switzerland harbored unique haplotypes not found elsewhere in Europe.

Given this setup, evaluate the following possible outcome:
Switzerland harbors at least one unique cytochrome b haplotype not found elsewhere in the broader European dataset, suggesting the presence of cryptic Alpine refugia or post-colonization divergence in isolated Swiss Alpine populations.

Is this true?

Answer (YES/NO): YES